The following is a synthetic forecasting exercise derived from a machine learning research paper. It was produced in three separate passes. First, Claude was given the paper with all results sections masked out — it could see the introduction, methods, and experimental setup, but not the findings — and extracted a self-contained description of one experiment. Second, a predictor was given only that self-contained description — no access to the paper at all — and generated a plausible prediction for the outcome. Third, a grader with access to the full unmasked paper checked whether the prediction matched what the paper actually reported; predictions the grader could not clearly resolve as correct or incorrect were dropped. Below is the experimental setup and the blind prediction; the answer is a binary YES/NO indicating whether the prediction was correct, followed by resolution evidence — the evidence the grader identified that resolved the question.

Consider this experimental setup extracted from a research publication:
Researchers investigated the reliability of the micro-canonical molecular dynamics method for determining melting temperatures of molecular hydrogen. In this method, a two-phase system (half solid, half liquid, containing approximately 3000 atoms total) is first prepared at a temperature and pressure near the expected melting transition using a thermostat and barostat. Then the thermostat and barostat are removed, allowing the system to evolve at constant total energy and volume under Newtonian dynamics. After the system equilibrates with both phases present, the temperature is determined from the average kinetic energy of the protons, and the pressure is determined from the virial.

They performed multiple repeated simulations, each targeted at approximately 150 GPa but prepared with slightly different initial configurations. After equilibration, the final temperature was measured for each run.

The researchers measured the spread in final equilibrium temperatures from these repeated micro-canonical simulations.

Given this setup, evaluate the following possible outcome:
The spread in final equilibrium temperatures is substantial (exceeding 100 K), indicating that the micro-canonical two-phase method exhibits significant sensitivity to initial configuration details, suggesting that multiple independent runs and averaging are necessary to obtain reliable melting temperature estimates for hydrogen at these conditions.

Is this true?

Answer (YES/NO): NO